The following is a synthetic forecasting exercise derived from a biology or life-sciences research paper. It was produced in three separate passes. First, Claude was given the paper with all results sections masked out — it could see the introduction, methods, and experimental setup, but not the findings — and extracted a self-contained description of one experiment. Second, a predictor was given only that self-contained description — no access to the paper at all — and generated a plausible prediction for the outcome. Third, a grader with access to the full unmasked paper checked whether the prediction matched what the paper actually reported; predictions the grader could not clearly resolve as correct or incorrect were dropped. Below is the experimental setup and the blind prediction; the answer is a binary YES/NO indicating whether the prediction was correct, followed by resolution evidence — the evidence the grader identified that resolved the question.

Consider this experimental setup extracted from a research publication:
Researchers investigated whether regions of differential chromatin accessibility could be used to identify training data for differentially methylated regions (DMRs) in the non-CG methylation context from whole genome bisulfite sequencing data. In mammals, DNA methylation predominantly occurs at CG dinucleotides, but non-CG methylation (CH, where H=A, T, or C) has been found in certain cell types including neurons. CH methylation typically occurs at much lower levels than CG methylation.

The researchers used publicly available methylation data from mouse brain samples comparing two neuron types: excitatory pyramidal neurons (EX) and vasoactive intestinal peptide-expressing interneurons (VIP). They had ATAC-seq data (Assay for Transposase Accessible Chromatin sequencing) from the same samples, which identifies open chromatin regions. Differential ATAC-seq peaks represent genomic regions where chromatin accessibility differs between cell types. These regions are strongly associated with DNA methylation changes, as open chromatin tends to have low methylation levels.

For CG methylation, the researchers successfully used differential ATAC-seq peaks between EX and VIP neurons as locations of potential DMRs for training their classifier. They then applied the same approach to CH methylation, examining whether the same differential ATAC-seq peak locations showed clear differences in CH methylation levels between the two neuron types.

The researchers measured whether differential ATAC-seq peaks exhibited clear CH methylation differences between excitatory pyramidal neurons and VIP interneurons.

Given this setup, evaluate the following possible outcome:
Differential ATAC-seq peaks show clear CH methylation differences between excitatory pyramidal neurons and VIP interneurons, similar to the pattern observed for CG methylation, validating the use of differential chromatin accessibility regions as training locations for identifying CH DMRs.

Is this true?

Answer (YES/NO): NO